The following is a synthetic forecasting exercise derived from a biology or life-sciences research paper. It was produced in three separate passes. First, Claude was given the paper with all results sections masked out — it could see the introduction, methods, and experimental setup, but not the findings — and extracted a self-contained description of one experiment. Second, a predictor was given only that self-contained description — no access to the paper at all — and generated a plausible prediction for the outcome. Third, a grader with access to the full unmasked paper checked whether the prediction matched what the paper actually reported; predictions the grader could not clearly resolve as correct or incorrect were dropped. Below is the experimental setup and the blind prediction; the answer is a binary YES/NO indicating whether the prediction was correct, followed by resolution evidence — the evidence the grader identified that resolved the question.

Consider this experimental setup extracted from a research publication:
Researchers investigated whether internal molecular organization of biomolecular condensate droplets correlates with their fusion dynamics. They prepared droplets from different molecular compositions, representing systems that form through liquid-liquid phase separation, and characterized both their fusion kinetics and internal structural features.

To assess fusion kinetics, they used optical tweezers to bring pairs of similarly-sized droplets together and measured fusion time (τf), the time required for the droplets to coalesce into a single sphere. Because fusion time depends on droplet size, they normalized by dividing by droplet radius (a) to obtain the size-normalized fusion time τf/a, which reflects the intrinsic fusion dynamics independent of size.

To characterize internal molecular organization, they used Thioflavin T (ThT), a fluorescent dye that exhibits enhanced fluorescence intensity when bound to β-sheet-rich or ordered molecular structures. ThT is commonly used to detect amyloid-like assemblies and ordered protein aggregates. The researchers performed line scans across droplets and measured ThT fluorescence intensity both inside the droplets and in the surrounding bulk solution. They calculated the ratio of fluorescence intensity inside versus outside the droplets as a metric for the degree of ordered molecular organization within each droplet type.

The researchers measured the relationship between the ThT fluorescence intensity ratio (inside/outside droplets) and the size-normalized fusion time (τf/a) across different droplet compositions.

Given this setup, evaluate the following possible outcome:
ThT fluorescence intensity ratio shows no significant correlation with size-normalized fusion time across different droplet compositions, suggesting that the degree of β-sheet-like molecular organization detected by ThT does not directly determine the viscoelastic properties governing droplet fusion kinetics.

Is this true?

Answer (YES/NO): NO